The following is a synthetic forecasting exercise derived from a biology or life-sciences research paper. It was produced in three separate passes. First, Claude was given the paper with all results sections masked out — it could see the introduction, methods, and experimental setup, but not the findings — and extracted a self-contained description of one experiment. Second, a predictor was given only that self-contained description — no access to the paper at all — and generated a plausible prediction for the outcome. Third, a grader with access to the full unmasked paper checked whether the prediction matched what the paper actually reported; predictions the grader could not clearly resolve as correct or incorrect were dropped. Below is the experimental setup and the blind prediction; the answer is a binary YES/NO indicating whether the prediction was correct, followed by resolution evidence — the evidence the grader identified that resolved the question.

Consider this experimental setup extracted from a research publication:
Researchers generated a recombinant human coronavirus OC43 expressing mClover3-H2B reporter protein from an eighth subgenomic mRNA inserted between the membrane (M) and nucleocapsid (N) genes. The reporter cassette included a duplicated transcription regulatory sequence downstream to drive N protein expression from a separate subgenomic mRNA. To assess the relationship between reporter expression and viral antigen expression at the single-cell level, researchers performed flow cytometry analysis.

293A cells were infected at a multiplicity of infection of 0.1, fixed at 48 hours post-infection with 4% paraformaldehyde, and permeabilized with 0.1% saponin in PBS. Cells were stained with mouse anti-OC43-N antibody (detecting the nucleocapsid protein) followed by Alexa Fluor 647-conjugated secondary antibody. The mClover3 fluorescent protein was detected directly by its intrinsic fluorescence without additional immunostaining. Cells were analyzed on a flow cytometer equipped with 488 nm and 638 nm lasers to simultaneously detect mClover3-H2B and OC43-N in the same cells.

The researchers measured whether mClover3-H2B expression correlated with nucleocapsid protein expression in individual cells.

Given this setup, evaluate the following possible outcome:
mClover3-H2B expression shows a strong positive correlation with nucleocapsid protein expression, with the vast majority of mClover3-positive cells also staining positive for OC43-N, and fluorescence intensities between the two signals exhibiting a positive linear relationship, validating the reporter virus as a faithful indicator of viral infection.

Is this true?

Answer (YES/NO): NO